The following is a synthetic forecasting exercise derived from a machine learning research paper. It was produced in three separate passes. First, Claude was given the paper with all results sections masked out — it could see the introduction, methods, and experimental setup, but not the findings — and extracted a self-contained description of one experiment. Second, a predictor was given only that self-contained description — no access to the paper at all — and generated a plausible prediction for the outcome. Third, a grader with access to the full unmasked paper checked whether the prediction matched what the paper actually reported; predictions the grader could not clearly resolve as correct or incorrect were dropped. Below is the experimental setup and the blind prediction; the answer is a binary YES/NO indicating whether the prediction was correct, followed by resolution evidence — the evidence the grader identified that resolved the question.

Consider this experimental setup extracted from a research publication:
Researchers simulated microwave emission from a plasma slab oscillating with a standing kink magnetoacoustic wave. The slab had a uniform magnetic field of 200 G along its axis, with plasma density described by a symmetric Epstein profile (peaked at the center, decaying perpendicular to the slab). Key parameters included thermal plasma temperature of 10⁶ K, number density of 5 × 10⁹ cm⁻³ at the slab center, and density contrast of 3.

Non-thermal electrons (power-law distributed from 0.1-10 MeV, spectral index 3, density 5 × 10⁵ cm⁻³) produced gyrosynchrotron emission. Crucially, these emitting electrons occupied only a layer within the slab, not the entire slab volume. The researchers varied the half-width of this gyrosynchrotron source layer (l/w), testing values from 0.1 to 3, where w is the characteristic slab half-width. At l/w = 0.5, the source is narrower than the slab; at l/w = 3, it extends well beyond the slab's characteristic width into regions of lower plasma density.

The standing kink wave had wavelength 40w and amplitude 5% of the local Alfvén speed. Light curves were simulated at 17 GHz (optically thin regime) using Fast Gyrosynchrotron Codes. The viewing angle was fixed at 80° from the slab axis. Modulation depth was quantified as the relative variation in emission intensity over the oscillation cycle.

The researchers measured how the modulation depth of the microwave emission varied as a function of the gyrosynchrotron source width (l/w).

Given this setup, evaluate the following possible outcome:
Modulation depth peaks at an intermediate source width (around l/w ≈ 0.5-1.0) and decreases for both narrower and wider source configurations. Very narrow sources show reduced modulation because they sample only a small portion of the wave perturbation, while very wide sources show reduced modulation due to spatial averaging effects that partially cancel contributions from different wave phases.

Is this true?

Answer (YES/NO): NO